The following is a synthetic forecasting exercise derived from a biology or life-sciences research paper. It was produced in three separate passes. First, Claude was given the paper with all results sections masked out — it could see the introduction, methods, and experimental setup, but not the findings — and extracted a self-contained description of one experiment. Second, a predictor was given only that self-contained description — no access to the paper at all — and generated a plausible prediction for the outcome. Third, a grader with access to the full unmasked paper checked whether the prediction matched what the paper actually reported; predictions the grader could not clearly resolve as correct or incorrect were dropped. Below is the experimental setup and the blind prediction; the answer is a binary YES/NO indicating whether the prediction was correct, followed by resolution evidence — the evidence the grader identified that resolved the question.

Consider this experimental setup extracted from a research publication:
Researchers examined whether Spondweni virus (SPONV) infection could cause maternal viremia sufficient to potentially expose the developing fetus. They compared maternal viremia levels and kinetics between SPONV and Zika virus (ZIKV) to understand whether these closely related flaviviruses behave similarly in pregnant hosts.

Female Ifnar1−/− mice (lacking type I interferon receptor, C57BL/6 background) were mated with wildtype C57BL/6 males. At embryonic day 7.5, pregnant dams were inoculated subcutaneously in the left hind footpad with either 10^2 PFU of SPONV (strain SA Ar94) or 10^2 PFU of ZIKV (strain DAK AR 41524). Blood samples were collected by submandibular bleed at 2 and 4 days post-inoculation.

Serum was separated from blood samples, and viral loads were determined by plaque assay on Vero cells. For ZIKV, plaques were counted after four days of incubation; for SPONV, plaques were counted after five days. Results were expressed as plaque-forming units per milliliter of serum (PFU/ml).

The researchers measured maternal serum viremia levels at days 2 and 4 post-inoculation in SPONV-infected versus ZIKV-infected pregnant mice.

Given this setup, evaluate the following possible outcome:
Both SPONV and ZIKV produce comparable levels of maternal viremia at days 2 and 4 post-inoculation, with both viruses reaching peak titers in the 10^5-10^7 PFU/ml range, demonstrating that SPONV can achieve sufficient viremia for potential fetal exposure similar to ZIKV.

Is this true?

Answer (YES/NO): NO